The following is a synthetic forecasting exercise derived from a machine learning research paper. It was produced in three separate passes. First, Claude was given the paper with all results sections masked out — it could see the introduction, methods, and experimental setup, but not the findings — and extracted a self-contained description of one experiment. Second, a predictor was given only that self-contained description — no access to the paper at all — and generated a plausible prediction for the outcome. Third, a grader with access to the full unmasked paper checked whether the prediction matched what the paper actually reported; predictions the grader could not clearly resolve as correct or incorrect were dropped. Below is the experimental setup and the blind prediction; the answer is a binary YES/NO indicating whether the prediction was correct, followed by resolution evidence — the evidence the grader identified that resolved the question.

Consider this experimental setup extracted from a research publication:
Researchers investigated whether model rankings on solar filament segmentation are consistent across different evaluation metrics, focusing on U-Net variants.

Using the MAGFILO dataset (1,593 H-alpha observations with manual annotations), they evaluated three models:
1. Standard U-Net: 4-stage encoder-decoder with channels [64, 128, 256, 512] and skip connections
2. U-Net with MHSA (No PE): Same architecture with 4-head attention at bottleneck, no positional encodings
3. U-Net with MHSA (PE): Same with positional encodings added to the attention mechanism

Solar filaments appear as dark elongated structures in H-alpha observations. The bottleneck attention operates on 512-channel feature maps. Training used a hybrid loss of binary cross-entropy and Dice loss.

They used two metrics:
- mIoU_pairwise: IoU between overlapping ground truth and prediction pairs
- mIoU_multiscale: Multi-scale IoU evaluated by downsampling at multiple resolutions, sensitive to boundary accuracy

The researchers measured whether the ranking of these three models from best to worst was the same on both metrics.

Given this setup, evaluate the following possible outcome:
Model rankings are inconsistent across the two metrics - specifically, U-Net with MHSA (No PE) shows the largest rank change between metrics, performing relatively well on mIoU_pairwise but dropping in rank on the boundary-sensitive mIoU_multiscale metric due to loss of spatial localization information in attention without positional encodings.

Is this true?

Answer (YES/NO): NO